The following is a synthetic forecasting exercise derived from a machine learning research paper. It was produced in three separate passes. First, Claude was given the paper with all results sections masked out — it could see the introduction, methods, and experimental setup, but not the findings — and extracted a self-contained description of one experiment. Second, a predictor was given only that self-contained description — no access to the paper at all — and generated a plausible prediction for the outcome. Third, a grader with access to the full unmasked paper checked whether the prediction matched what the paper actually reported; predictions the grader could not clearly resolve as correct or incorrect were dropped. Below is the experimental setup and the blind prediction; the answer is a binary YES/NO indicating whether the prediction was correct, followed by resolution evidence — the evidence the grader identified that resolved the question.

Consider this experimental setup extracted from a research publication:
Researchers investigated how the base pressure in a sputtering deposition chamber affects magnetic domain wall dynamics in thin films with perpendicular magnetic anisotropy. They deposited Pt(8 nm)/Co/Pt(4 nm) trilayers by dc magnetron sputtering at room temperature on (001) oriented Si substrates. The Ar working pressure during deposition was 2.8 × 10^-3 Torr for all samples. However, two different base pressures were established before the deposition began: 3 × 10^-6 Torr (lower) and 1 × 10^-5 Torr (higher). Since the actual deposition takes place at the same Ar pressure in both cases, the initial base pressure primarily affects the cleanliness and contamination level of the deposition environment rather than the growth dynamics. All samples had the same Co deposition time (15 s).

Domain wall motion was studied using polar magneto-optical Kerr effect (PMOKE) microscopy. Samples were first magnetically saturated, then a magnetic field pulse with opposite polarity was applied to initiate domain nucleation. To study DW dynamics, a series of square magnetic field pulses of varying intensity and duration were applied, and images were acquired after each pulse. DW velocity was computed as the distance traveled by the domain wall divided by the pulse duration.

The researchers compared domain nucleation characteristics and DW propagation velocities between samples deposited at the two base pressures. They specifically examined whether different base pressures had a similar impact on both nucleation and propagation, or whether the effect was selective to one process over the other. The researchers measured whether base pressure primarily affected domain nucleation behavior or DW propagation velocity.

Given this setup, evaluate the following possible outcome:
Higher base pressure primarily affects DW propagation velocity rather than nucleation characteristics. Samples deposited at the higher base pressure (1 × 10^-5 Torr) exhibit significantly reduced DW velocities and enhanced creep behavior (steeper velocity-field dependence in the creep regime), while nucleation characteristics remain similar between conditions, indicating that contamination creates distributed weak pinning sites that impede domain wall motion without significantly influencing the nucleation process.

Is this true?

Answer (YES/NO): YES